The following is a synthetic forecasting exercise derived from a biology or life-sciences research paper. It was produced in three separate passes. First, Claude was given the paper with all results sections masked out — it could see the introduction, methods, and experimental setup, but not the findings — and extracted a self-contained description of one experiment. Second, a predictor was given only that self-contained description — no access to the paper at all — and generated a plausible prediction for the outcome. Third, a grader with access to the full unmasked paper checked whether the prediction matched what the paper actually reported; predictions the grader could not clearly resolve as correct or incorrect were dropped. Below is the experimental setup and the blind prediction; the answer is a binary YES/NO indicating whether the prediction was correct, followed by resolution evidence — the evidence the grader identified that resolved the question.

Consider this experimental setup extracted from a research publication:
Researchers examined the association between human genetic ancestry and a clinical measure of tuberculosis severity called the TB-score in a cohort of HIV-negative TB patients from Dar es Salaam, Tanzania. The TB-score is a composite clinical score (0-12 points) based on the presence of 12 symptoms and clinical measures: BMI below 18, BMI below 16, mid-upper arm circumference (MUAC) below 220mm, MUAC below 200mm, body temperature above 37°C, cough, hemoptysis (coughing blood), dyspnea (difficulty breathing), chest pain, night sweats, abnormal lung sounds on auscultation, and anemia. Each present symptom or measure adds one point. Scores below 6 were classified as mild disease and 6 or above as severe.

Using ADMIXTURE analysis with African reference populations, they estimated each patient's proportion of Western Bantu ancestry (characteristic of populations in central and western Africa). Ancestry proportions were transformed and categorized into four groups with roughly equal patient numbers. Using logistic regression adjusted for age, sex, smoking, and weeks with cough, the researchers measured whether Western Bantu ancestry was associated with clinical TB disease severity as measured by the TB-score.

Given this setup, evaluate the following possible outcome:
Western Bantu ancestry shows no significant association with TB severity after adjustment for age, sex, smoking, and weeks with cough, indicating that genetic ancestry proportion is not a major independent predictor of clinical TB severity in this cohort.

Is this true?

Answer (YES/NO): YES